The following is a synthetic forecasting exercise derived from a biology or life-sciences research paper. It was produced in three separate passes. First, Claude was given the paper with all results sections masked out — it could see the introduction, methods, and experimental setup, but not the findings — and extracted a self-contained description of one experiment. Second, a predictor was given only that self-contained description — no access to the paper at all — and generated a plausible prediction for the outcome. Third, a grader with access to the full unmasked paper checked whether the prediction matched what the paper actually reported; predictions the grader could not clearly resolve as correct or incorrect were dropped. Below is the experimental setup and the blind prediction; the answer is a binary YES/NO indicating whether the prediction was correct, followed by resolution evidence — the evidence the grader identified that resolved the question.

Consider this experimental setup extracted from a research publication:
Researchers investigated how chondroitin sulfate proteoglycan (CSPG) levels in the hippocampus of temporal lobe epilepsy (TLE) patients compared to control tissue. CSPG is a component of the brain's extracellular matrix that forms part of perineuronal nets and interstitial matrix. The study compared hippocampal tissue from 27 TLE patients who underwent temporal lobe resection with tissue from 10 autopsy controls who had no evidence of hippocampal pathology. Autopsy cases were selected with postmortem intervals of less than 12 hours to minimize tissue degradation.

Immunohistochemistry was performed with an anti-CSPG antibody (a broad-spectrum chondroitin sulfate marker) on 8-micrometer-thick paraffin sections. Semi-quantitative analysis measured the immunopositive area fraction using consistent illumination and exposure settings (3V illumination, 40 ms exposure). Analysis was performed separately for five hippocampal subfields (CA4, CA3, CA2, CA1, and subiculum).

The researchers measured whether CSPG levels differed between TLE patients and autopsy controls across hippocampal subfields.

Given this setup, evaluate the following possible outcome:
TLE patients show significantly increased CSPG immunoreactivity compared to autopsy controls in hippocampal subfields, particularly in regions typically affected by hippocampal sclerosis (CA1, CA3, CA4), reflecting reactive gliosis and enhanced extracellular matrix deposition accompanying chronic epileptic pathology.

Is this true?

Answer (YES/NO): YES